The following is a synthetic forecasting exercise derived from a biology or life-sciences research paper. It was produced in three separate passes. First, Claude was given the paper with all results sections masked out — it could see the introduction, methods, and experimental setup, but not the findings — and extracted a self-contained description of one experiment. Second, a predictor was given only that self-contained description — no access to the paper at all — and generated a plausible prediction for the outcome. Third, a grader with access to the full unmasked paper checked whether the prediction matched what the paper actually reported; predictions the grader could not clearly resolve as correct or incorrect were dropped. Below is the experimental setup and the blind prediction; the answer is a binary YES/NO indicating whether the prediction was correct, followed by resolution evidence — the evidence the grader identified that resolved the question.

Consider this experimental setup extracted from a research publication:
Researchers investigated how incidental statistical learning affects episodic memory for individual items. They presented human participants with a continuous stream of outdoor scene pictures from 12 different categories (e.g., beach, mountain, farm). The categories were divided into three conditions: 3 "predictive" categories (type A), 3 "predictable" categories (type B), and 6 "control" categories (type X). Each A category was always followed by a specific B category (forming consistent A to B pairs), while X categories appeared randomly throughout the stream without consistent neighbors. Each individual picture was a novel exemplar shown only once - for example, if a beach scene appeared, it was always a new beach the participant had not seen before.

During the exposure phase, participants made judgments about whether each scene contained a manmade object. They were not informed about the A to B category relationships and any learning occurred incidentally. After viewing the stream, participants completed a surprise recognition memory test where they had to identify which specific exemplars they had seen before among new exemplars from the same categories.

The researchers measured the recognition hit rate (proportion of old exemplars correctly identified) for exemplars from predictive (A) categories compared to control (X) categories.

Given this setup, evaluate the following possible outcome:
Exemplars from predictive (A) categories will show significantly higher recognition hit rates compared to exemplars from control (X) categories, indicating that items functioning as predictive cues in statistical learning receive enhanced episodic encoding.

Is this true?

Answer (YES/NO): NO